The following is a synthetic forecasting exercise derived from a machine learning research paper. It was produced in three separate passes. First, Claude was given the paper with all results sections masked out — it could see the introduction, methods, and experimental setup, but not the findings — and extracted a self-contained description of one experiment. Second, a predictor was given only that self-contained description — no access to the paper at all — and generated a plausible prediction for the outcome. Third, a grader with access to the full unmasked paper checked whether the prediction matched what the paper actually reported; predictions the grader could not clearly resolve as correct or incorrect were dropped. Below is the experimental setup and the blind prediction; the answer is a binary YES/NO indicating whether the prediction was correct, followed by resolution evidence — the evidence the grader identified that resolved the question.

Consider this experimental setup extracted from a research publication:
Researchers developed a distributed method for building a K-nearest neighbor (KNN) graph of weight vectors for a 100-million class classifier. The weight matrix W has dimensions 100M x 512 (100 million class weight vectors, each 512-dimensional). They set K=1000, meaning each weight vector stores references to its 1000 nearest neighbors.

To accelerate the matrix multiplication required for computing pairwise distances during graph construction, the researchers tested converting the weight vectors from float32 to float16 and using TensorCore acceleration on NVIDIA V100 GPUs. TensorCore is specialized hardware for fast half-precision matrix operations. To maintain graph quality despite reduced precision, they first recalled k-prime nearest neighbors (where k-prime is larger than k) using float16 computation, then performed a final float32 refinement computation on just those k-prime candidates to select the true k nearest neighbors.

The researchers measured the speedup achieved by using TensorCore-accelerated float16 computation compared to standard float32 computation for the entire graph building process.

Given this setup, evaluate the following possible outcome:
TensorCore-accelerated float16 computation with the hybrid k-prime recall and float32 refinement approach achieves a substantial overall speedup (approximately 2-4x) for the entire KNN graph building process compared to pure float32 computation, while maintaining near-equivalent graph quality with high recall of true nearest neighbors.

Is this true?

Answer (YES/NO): YES